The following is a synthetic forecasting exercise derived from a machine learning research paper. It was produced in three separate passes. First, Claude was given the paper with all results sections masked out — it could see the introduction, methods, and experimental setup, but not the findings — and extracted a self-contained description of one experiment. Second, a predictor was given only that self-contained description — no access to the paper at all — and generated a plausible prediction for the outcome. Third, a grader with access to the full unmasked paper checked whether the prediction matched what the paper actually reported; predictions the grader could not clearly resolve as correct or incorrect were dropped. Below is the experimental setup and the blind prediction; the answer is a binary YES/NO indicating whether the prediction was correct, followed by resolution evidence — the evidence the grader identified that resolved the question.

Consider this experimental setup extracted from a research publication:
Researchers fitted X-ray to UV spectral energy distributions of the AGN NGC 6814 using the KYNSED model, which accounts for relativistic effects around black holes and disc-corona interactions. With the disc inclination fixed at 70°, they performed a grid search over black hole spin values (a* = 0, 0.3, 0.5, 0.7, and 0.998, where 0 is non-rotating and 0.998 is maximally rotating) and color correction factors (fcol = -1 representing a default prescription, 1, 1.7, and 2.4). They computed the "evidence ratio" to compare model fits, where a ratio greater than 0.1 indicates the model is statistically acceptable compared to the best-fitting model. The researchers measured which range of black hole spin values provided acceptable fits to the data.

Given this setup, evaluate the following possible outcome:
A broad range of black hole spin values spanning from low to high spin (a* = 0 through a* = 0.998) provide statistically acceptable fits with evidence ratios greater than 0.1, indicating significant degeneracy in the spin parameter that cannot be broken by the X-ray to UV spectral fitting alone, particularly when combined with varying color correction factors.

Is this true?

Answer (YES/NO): NO